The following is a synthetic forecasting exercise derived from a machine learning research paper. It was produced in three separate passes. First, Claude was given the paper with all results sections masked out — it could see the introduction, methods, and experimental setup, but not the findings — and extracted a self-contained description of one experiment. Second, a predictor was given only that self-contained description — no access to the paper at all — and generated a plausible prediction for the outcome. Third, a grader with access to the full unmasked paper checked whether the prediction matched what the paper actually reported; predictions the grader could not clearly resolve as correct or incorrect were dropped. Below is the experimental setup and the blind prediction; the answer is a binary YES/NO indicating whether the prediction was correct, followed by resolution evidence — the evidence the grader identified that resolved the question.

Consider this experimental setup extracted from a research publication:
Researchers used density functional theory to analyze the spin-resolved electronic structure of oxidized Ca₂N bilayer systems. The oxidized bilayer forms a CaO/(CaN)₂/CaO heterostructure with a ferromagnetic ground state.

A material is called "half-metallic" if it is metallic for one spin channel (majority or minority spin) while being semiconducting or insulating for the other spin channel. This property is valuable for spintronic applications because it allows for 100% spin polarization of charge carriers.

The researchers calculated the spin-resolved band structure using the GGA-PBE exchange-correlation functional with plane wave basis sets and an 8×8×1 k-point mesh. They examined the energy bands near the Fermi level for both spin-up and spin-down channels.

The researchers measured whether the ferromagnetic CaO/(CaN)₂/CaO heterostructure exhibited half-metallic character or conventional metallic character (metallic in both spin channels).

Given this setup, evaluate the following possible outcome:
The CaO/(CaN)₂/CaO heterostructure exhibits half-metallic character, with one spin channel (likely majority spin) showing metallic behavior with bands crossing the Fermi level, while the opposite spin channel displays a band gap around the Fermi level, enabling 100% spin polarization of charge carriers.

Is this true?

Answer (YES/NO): YES